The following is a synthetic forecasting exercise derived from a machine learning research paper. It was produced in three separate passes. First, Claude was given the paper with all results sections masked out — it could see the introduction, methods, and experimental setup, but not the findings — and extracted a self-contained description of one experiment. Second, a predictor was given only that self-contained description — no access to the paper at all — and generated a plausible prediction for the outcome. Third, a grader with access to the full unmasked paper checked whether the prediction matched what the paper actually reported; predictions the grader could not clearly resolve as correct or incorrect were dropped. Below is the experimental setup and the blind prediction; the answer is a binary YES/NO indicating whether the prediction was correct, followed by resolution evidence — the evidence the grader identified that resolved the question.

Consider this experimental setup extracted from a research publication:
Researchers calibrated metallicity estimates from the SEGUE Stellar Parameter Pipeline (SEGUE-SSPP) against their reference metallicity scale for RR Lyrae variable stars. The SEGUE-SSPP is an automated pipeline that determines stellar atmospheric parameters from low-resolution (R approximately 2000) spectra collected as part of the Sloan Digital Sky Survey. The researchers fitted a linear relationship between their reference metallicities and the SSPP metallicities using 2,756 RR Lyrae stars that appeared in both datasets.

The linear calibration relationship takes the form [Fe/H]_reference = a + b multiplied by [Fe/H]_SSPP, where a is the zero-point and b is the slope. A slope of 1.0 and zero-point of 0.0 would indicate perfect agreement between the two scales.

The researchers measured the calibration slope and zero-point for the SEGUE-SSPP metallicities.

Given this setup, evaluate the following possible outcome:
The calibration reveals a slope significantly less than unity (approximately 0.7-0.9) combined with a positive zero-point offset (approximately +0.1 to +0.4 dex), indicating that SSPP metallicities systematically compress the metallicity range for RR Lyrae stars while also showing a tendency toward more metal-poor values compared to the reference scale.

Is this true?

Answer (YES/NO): NO